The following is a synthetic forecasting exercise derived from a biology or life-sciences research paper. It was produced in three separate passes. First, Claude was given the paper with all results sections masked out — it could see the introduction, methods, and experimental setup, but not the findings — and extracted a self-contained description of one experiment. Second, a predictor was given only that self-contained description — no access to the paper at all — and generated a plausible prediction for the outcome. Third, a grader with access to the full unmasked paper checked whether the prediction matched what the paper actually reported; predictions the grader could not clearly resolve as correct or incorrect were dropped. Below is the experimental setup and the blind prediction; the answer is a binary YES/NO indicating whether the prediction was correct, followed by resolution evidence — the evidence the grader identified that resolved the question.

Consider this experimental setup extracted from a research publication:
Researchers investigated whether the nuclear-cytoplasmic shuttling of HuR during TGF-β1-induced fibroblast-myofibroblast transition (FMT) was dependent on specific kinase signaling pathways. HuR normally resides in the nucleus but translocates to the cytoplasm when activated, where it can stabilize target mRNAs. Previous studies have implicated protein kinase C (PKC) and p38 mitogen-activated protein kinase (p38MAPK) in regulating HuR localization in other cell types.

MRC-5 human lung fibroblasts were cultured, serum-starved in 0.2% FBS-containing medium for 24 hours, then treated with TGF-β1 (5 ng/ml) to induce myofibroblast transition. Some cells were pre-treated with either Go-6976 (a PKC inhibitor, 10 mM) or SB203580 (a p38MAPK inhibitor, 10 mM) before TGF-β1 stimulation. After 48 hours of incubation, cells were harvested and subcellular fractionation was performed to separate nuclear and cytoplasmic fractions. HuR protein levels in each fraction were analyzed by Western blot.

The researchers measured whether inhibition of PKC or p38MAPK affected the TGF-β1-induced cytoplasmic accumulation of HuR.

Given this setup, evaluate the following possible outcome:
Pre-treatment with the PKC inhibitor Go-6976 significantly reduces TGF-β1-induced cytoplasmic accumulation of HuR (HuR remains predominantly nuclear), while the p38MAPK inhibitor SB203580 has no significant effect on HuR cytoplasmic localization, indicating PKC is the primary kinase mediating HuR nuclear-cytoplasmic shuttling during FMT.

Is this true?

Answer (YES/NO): NO